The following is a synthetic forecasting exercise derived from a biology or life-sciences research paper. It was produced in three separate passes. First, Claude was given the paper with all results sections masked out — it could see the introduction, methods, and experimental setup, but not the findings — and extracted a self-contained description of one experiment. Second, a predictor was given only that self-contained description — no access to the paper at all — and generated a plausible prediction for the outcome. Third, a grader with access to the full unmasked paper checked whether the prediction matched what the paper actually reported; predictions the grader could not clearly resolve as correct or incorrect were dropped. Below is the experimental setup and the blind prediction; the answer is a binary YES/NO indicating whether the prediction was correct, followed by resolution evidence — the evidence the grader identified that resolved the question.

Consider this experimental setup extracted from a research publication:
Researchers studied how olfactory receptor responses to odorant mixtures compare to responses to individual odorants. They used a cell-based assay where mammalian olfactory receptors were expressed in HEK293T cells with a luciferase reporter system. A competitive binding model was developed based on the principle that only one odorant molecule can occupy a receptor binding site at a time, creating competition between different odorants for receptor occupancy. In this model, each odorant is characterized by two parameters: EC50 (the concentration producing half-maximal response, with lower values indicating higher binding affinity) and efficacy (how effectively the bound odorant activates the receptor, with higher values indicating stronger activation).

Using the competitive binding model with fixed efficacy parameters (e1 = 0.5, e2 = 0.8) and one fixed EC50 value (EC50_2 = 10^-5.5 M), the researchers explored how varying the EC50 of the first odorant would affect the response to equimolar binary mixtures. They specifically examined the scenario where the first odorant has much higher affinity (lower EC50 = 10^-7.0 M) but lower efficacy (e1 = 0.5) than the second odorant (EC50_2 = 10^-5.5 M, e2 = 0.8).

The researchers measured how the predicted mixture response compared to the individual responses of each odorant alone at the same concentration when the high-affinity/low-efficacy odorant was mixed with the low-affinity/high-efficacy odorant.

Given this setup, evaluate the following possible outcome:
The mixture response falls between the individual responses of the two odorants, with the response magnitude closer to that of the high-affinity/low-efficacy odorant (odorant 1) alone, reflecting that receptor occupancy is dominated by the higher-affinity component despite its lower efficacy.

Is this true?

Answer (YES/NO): NO